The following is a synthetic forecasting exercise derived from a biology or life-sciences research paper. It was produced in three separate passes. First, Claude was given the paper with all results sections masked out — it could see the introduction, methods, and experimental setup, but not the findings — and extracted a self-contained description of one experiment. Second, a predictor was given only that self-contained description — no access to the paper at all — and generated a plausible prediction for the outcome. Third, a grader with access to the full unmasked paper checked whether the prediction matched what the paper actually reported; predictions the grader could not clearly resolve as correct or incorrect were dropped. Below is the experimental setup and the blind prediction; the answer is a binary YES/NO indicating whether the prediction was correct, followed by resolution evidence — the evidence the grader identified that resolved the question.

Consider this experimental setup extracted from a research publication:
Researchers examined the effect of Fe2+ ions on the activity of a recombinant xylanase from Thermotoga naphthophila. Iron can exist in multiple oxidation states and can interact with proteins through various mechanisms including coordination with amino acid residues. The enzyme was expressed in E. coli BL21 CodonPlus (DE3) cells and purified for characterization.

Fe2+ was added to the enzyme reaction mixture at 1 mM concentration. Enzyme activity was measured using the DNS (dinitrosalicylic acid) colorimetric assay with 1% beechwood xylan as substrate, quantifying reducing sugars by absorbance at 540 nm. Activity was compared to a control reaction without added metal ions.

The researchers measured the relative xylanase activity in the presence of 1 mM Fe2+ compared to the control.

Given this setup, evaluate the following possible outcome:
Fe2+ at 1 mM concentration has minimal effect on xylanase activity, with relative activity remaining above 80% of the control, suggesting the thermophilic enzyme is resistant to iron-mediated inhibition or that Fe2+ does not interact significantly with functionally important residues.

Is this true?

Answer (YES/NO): YES